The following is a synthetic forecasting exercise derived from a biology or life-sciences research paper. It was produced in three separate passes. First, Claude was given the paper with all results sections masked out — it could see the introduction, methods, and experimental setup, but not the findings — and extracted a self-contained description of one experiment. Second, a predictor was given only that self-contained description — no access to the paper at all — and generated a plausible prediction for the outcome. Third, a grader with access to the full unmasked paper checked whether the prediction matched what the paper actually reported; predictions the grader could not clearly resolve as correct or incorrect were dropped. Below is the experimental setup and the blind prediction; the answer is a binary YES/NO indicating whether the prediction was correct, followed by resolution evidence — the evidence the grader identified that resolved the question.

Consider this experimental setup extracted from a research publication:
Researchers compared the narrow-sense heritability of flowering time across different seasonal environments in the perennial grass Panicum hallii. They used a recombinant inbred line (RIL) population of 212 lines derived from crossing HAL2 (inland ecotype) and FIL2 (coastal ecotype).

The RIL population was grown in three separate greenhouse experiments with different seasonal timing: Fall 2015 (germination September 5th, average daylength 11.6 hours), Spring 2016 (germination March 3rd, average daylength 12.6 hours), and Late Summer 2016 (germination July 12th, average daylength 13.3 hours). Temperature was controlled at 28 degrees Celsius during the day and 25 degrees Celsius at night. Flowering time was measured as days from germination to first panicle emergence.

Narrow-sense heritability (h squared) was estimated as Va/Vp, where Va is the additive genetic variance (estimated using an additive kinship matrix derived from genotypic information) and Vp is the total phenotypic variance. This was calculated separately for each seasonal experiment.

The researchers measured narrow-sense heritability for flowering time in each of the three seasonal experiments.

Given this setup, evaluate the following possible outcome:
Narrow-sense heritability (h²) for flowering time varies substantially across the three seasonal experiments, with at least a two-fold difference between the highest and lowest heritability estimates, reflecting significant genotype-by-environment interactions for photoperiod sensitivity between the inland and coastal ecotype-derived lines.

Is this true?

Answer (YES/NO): NO